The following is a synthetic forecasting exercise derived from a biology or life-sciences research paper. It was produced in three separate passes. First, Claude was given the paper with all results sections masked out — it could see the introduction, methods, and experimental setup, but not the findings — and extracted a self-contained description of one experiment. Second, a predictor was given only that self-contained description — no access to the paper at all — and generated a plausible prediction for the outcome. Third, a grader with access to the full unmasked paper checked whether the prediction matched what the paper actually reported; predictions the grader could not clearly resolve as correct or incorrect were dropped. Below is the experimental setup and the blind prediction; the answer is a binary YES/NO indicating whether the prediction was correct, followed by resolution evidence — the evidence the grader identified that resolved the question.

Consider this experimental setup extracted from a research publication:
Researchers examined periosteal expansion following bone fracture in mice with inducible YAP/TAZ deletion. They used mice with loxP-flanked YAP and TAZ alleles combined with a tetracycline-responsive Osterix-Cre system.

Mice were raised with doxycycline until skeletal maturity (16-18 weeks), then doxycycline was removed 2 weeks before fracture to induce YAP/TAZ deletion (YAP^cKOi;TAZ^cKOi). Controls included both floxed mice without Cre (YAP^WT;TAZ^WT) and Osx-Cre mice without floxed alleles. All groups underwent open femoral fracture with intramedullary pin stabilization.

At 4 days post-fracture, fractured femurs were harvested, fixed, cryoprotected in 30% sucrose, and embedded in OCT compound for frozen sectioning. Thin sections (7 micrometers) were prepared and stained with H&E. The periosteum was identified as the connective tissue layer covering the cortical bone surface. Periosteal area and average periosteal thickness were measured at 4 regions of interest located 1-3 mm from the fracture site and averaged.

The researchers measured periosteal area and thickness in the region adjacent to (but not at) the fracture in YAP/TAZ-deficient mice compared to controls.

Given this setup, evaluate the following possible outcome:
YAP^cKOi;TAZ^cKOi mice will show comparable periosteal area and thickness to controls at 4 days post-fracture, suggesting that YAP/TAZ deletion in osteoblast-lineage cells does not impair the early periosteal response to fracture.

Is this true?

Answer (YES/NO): NO